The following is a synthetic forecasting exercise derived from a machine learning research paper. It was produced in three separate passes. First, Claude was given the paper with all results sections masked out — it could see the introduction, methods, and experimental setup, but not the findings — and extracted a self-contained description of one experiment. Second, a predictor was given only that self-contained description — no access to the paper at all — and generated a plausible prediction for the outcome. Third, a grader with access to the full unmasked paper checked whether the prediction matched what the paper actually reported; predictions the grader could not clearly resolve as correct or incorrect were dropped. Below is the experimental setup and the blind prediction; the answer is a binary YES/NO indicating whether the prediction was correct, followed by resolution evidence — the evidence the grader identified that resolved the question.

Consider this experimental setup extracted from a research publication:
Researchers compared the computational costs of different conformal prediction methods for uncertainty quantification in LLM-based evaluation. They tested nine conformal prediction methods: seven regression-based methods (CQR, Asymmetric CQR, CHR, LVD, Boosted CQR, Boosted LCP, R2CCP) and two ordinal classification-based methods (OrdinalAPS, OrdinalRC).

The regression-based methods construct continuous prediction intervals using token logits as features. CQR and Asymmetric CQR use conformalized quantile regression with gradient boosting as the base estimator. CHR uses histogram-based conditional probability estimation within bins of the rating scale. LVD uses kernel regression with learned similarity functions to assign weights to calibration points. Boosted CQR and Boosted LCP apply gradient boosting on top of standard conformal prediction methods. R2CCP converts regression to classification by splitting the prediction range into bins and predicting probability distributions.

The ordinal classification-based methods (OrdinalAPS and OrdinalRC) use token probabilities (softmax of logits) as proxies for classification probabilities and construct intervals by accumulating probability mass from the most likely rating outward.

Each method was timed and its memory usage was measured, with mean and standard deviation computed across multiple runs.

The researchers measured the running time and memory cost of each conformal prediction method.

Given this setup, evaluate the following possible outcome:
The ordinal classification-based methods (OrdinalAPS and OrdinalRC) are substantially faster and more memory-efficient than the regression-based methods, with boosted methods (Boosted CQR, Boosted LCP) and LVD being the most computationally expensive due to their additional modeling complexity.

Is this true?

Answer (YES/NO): NO